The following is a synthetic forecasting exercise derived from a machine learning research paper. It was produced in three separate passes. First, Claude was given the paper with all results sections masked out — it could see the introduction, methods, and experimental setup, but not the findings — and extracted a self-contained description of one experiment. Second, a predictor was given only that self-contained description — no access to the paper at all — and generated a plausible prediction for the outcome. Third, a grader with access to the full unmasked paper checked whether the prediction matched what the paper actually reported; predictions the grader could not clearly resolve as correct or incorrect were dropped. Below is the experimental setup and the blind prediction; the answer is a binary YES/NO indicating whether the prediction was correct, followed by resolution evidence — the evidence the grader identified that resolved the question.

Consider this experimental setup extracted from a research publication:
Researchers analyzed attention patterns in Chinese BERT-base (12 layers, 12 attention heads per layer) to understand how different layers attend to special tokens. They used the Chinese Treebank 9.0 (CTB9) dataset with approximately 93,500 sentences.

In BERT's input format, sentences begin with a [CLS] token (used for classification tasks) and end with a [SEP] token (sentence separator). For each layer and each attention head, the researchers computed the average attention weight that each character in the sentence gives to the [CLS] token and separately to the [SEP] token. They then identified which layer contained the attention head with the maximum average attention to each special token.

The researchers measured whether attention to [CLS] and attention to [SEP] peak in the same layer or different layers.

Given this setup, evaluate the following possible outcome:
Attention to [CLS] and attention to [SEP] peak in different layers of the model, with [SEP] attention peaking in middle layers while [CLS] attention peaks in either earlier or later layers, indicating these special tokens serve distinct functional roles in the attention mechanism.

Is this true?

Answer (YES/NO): NO